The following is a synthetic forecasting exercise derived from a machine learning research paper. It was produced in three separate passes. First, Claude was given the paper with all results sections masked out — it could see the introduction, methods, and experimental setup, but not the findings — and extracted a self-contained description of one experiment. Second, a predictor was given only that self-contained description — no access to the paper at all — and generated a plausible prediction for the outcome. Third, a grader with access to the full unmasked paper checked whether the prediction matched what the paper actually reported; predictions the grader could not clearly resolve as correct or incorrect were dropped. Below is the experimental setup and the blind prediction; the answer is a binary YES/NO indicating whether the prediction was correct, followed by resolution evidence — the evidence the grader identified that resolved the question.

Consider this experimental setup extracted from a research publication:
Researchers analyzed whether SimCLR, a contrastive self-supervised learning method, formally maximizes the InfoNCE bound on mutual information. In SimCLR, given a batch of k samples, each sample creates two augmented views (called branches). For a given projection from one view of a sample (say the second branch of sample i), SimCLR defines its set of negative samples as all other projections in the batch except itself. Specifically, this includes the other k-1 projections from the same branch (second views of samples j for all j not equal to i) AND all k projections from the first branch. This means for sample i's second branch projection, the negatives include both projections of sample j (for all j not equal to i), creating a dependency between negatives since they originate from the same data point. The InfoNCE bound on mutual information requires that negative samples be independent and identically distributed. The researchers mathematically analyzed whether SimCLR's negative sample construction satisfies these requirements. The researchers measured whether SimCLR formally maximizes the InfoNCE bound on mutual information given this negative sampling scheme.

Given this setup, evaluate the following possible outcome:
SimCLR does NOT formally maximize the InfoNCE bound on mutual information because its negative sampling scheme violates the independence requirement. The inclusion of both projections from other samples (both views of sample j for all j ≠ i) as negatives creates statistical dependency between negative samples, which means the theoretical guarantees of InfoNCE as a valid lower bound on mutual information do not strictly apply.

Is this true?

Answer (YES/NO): YES